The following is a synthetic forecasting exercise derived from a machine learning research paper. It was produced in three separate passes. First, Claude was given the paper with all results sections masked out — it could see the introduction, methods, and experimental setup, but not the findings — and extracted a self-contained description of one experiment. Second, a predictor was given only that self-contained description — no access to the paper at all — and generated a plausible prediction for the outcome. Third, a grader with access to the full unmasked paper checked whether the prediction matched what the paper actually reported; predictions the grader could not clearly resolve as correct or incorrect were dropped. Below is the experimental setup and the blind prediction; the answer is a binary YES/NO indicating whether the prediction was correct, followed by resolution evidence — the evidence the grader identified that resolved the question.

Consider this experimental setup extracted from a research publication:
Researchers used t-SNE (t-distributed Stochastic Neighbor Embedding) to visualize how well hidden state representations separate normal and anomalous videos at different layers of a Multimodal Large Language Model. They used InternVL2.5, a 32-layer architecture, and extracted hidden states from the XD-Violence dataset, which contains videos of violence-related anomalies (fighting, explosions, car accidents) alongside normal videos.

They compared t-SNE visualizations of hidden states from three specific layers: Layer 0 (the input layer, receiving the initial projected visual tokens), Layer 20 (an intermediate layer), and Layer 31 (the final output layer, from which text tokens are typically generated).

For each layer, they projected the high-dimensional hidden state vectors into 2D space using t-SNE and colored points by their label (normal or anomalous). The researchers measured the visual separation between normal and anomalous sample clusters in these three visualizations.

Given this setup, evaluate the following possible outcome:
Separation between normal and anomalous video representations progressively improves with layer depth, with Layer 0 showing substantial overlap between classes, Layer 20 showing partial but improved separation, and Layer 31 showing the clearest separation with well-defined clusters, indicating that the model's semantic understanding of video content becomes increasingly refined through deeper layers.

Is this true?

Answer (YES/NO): NO